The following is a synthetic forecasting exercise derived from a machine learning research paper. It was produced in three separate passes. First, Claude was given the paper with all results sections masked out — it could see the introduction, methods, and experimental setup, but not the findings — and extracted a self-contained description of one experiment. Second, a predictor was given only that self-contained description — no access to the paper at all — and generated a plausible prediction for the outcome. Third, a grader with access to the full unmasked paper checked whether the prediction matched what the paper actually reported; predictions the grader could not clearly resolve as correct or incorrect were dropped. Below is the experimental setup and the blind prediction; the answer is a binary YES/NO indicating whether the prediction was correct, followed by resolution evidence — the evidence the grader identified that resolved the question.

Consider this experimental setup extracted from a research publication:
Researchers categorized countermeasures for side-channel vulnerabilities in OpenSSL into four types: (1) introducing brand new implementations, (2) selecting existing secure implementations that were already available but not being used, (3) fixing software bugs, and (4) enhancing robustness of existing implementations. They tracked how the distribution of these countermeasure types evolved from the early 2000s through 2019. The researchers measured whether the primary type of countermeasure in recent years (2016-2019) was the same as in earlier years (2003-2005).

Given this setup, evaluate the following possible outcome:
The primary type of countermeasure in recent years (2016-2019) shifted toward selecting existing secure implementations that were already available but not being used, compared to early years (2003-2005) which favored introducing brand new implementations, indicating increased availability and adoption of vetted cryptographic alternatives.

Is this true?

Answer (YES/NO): NO